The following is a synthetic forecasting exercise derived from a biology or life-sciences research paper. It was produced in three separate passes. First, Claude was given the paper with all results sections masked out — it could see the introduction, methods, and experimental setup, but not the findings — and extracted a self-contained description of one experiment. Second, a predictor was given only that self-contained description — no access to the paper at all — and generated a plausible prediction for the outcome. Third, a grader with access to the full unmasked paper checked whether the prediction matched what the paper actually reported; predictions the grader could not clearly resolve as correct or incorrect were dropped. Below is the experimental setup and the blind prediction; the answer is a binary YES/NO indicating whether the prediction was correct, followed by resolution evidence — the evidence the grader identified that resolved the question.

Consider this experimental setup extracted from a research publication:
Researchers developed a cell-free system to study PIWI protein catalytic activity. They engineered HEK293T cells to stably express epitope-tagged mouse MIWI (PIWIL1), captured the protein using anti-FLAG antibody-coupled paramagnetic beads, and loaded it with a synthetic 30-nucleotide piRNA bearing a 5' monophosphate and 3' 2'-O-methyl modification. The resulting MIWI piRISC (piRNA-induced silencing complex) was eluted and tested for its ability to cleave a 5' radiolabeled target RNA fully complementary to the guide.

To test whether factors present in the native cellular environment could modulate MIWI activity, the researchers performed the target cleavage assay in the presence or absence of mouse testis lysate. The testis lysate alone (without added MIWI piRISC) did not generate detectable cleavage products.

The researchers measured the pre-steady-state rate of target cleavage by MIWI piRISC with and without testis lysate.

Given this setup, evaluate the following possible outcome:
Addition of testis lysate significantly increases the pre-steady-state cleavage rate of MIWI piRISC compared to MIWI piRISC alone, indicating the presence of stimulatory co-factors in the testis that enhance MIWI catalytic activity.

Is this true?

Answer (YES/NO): YES